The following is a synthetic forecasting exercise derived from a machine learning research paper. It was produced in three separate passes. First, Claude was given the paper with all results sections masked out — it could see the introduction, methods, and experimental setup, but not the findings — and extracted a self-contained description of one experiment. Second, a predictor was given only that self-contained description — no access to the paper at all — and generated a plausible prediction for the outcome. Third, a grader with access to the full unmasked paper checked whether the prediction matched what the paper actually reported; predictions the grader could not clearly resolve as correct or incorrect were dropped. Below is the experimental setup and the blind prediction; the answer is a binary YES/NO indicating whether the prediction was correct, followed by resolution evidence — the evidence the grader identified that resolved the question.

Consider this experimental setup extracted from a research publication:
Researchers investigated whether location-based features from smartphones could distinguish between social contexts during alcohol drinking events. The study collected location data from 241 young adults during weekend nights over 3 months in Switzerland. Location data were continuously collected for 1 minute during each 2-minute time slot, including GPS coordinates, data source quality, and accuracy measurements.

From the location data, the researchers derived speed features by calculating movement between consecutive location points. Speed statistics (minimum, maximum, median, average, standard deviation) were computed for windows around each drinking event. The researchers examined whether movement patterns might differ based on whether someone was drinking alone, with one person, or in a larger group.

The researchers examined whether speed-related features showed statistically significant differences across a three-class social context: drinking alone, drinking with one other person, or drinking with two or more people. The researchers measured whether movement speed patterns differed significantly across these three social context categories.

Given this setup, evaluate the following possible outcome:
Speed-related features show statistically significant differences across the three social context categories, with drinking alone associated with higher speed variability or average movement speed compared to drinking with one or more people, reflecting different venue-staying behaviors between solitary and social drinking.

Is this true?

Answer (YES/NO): NO